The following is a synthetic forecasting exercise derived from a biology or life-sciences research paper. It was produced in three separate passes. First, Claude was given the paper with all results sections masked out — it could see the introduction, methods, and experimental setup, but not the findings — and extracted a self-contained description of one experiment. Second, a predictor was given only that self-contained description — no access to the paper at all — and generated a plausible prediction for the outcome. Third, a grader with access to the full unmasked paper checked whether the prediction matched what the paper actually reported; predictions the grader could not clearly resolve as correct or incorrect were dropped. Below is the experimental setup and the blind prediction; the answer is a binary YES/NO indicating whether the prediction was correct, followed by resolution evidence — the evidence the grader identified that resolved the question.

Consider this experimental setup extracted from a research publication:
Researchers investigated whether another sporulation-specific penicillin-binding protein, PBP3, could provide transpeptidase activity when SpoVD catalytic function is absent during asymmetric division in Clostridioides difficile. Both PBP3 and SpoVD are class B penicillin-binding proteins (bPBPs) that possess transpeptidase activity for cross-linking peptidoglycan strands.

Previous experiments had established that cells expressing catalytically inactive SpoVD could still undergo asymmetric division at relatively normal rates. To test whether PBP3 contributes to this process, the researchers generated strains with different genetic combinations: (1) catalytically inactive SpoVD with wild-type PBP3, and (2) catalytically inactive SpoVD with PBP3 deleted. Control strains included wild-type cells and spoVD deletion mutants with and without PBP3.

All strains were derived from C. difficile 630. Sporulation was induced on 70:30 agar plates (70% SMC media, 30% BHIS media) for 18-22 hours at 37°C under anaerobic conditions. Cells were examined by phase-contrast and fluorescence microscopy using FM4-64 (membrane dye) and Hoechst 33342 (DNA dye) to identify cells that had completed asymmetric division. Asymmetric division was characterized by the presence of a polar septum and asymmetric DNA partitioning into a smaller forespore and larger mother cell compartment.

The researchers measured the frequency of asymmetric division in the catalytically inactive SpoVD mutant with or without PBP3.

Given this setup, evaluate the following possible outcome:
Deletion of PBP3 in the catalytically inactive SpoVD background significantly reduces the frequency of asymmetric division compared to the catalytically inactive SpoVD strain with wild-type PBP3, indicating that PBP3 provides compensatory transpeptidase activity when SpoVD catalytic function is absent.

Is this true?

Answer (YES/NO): YES